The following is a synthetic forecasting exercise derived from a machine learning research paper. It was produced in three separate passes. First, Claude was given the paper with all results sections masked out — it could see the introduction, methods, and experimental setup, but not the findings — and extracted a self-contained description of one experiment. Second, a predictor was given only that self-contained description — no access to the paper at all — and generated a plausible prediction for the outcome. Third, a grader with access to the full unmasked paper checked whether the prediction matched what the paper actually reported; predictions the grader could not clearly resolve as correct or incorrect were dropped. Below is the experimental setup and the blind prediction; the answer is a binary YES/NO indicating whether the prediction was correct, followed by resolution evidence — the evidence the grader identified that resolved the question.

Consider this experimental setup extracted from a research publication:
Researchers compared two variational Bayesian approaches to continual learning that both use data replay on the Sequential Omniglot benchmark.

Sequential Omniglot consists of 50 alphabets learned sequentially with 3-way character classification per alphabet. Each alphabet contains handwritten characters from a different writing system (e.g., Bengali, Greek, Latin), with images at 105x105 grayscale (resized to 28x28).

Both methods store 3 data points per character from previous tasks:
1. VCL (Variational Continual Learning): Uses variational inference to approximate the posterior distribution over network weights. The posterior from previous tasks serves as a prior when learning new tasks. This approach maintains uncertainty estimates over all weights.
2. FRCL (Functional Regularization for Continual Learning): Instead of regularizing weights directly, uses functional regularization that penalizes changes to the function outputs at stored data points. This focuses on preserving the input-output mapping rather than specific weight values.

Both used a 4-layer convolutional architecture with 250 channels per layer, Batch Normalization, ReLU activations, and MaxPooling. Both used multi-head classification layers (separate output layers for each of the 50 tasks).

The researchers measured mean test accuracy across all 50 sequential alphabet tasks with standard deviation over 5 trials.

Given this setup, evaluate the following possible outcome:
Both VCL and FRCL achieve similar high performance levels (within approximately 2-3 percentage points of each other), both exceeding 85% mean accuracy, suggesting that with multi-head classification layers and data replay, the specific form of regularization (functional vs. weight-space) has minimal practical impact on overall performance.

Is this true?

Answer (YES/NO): NO